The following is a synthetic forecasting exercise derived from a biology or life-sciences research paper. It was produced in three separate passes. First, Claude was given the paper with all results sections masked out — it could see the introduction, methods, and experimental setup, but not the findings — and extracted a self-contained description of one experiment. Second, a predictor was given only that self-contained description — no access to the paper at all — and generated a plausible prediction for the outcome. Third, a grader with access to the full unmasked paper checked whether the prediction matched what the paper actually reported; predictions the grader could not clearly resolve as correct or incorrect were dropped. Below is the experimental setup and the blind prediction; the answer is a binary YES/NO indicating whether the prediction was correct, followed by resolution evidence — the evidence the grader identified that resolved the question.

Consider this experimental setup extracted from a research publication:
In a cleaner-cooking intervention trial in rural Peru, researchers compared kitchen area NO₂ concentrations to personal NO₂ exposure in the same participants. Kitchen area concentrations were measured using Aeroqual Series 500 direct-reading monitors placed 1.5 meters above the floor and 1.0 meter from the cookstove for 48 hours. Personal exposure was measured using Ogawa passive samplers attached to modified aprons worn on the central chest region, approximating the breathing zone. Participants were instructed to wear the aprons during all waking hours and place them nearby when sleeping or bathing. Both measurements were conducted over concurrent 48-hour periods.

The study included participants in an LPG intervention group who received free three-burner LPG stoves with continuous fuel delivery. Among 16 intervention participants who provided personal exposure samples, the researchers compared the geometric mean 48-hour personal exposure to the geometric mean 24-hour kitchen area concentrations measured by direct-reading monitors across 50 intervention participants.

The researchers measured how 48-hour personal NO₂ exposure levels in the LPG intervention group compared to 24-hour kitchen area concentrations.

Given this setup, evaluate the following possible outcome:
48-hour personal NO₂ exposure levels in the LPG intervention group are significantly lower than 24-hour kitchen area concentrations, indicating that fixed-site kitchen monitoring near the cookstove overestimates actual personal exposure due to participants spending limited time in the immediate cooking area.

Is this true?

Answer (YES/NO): YES